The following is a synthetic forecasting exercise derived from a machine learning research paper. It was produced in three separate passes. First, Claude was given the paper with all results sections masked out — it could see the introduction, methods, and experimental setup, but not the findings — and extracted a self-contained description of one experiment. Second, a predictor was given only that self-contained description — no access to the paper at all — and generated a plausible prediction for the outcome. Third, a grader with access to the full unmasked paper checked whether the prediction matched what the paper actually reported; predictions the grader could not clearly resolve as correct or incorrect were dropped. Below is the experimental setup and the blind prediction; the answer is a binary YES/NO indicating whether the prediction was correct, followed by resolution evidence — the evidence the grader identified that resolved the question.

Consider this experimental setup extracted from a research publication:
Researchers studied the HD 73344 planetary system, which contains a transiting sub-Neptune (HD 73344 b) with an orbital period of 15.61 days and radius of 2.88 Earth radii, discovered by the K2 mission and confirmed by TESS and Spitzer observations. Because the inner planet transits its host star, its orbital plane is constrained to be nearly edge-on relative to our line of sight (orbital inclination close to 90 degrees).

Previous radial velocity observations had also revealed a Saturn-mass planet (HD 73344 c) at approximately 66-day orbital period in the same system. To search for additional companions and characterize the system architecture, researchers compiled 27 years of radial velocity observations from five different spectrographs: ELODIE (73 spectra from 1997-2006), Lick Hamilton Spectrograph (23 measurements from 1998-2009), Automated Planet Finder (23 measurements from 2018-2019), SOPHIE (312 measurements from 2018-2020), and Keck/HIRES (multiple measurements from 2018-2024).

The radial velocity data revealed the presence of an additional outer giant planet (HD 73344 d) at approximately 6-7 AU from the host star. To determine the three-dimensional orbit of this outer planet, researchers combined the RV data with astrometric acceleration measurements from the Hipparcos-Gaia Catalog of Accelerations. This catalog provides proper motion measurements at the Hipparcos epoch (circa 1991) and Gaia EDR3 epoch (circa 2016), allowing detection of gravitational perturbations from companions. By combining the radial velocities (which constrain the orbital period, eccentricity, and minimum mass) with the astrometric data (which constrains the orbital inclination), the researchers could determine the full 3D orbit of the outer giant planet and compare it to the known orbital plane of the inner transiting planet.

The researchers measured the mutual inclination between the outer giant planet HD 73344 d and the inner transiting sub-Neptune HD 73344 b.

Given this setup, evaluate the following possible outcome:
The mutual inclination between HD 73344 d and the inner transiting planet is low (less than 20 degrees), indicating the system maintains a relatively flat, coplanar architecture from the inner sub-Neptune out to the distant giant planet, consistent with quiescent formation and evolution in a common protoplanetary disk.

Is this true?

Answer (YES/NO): NO